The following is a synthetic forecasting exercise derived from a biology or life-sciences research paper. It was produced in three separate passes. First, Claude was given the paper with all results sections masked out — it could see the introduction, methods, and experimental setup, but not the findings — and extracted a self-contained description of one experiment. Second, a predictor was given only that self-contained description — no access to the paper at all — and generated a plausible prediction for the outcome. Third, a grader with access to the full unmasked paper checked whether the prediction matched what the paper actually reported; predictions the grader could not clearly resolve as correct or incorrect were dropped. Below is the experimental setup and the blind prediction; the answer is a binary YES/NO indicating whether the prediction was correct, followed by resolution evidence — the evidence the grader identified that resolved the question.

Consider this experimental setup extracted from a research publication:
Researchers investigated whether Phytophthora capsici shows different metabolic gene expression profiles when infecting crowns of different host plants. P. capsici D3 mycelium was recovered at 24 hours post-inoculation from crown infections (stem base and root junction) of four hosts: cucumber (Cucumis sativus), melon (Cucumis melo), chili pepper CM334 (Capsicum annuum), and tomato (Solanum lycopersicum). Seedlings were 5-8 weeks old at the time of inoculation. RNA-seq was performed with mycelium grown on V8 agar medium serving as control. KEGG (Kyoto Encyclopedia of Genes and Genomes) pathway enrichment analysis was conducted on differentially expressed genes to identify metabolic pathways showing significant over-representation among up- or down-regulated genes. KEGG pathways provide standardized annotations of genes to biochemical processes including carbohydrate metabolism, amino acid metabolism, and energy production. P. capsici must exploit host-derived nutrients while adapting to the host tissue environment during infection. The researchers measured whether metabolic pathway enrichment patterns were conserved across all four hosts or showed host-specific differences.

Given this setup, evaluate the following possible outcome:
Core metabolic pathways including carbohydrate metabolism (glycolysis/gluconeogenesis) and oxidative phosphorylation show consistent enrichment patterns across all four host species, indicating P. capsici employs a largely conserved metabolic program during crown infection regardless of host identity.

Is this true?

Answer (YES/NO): NO